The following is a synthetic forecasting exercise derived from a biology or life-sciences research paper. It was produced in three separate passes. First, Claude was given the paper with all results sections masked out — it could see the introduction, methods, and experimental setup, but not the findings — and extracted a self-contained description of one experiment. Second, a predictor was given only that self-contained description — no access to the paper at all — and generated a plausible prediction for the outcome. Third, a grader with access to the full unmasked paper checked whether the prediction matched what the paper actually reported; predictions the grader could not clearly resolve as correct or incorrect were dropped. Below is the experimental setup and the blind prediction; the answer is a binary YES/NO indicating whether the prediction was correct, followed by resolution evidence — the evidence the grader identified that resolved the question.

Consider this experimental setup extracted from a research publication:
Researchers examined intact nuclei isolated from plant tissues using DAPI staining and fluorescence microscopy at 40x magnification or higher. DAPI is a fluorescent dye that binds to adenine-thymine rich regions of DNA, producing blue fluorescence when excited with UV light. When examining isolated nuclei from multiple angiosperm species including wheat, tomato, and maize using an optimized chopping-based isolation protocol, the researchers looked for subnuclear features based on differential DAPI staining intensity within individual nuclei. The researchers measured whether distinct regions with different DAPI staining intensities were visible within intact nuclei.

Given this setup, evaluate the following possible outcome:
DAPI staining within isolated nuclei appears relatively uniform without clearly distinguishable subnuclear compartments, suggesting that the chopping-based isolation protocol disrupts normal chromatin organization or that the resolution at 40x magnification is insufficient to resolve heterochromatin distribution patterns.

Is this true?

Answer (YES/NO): NO